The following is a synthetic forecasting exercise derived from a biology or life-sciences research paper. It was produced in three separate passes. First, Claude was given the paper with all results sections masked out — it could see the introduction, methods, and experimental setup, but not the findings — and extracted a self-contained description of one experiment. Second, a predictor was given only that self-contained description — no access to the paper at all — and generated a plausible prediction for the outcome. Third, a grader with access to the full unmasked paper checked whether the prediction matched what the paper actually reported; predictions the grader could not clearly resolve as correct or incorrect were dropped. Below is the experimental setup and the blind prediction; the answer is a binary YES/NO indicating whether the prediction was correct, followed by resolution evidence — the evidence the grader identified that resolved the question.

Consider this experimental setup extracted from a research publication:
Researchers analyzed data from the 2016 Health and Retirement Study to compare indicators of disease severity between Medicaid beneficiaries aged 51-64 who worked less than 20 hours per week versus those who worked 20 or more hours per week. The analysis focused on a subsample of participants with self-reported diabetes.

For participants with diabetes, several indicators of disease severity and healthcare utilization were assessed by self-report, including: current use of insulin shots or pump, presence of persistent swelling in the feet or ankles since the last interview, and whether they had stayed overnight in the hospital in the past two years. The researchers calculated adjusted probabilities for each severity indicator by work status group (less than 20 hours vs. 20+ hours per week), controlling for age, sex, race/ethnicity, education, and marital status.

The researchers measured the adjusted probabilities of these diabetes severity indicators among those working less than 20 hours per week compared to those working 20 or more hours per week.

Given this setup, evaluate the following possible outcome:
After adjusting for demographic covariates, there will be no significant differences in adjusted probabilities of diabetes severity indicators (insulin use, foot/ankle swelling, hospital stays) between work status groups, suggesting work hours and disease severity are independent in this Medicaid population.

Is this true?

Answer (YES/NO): NO